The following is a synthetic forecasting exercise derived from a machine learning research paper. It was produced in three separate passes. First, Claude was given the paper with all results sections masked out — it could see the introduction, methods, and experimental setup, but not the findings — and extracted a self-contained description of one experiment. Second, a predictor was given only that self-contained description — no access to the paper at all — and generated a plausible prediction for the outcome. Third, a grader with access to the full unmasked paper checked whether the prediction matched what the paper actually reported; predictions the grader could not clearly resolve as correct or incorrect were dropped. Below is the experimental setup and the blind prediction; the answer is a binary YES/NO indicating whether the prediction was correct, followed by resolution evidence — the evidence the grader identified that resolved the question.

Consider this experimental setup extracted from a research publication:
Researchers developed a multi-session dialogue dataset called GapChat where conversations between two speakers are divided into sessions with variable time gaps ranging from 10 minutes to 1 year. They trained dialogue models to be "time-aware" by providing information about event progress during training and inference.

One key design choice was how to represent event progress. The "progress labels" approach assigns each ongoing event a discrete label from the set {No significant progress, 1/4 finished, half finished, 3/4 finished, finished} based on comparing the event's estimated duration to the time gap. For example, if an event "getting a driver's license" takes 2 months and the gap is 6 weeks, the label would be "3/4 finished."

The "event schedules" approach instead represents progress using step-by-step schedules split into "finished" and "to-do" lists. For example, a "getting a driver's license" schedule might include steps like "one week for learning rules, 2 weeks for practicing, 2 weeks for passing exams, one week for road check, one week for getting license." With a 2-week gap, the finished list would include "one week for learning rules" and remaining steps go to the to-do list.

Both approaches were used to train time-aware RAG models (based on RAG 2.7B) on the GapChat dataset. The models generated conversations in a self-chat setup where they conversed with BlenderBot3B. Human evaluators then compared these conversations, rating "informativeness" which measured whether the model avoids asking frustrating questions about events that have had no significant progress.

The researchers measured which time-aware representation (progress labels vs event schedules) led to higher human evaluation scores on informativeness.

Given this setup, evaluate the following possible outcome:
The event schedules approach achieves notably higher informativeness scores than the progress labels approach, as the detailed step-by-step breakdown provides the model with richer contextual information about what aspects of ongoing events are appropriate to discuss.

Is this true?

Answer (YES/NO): NO